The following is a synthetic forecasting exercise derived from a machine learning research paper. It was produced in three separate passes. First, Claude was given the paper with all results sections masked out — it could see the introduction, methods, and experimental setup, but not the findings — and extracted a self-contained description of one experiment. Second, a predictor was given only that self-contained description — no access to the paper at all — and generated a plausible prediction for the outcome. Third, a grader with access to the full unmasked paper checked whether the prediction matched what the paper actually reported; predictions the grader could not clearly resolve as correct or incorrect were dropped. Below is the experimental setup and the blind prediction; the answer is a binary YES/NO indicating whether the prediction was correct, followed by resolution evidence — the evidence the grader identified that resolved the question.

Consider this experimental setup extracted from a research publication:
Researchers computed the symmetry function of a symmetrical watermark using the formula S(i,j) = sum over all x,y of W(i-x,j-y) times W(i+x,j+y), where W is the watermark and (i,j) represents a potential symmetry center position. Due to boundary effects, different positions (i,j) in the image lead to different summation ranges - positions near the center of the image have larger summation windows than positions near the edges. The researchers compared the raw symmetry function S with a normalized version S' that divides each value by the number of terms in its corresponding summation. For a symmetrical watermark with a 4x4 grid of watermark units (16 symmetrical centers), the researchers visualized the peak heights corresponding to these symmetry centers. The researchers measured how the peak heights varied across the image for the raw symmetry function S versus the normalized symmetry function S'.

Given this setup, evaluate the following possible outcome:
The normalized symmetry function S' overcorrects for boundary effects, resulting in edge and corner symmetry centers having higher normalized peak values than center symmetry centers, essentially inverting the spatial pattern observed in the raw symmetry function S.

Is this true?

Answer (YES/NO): NO